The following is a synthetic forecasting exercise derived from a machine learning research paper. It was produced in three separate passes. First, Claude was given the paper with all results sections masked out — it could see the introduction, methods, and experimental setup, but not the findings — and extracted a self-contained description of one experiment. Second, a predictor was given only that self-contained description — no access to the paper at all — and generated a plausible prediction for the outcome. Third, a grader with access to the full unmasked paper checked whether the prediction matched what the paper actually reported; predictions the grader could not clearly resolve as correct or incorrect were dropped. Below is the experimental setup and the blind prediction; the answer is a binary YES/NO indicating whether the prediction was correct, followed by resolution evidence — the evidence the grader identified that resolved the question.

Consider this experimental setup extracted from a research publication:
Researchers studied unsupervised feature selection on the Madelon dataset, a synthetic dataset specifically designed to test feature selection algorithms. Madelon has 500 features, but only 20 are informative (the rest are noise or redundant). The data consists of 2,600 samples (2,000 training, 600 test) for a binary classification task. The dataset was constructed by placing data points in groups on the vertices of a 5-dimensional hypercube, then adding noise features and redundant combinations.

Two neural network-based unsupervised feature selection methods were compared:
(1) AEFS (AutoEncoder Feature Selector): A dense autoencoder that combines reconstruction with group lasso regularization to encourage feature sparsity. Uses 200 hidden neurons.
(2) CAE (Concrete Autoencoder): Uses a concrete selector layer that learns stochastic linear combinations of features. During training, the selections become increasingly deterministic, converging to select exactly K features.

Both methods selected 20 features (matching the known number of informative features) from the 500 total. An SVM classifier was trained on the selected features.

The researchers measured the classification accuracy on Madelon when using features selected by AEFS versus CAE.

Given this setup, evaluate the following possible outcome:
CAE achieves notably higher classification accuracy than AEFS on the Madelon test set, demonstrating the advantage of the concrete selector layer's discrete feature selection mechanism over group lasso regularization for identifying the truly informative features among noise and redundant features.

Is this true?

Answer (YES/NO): YES